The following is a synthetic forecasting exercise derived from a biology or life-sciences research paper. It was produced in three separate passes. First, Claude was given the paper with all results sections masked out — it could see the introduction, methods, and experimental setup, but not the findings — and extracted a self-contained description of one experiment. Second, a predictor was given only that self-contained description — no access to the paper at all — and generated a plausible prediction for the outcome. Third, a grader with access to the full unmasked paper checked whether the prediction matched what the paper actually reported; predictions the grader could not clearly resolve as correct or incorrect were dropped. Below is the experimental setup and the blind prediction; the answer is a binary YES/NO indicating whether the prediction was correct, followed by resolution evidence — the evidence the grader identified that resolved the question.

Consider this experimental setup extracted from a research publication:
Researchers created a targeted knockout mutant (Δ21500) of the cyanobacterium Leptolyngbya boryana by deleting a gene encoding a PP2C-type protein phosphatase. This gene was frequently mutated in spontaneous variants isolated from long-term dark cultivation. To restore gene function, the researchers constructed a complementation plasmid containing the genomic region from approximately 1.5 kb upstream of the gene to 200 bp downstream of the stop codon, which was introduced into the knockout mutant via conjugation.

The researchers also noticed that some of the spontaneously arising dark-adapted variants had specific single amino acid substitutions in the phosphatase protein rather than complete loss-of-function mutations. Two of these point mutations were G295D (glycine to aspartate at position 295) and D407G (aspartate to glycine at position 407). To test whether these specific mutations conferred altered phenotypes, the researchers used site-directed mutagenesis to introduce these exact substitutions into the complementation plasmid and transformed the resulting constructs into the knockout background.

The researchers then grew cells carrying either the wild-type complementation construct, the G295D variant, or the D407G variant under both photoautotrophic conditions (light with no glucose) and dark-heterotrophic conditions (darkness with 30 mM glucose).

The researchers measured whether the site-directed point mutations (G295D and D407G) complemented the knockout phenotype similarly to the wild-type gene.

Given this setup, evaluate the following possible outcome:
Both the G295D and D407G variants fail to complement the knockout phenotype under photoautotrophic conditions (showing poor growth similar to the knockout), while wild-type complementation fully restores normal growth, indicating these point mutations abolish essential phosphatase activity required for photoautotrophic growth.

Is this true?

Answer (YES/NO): YES